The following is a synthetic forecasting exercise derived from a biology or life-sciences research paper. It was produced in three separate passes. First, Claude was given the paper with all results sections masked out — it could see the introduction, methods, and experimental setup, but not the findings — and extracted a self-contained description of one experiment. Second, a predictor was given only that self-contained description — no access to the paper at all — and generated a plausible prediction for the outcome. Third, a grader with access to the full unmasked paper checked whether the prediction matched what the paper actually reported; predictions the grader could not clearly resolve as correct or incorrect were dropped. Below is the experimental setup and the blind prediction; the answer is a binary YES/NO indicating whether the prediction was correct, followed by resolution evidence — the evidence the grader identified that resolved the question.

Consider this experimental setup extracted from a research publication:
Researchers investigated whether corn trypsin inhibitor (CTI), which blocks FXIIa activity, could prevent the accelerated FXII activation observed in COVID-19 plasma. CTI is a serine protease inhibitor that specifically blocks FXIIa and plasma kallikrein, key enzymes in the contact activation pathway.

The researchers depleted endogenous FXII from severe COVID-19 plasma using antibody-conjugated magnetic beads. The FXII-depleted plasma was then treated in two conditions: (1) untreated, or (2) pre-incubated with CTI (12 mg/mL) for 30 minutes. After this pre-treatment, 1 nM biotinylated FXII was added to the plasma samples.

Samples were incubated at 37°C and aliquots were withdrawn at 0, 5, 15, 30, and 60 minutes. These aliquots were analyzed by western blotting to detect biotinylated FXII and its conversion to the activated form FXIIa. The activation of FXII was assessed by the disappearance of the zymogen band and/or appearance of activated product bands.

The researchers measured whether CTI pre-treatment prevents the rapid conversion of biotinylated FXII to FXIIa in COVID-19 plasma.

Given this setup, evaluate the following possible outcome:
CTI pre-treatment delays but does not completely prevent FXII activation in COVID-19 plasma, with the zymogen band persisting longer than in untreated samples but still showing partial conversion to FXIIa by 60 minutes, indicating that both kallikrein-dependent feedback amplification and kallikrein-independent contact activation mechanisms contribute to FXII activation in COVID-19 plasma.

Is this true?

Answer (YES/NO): NO